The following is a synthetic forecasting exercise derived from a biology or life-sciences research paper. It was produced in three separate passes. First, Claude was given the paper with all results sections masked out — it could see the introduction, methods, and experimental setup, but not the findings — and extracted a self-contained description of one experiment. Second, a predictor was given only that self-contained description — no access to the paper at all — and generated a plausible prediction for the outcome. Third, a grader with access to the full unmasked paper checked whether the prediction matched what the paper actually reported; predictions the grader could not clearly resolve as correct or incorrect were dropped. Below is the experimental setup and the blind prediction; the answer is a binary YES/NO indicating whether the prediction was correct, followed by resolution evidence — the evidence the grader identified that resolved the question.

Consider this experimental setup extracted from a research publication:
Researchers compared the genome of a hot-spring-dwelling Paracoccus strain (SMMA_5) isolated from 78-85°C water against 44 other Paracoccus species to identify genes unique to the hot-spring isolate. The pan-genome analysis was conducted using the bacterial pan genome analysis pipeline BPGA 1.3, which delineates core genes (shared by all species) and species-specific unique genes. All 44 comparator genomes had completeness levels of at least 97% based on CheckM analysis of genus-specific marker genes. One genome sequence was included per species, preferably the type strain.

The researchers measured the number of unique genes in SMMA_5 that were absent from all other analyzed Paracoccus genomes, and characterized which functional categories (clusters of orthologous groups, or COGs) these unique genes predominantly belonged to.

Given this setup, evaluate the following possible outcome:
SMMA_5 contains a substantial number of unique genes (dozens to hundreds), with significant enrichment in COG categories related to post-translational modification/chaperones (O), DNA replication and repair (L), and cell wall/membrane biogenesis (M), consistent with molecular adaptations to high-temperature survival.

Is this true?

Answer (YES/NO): NO